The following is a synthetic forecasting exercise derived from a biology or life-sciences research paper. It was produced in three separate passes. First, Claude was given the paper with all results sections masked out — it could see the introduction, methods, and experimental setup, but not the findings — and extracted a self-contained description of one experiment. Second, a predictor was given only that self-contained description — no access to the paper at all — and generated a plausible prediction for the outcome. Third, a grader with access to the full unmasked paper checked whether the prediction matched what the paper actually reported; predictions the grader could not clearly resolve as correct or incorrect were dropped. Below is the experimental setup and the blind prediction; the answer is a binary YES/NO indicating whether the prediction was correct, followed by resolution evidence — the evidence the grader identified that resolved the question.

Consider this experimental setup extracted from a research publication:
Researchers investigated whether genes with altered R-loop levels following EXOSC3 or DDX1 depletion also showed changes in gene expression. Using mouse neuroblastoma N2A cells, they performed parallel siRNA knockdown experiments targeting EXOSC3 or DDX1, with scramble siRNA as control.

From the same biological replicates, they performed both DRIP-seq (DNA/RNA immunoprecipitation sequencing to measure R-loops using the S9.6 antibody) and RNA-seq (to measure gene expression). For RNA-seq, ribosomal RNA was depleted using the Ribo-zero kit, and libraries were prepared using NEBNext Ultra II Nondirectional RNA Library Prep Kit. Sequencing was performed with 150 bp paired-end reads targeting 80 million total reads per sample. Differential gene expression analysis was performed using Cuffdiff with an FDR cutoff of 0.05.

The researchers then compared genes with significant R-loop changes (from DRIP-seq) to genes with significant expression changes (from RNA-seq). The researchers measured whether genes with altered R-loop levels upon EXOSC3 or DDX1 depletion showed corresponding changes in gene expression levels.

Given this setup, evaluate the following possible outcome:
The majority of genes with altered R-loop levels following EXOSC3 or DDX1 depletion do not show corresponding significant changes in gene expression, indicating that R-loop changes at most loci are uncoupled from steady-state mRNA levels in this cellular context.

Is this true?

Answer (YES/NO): NO